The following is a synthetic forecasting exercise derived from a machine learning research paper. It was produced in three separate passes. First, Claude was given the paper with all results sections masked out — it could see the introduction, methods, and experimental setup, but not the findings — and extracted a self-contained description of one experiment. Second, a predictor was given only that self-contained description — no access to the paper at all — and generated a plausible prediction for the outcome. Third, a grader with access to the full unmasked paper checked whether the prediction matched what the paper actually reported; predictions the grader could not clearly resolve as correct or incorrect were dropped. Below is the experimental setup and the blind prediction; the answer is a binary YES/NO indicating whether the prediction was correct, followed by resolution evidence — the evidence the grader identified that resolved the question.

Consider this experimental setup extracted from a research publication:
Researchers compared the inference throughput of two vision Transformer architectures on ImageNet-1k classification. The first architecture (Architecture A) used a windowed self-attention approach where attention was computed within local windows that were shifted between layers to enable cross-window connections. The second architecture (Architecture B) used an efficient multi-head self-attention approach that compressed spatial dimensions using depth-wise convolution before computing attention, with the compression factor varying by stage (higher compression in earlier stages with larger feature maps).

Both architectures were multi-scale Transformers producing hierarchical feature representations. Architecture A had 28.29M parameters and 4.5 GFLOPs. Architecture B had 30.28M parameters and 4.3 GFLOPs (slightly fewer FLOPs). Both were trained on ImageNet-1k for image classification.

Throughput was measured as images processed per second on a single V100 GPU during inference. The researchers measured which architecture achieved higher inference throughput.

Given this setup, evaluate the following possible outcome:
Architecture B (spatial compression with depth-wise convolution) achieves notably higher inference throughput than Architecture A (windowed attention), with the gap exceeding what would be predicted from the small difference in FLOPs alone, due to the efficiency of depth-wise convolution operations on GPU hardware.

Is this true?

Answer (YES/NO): NO